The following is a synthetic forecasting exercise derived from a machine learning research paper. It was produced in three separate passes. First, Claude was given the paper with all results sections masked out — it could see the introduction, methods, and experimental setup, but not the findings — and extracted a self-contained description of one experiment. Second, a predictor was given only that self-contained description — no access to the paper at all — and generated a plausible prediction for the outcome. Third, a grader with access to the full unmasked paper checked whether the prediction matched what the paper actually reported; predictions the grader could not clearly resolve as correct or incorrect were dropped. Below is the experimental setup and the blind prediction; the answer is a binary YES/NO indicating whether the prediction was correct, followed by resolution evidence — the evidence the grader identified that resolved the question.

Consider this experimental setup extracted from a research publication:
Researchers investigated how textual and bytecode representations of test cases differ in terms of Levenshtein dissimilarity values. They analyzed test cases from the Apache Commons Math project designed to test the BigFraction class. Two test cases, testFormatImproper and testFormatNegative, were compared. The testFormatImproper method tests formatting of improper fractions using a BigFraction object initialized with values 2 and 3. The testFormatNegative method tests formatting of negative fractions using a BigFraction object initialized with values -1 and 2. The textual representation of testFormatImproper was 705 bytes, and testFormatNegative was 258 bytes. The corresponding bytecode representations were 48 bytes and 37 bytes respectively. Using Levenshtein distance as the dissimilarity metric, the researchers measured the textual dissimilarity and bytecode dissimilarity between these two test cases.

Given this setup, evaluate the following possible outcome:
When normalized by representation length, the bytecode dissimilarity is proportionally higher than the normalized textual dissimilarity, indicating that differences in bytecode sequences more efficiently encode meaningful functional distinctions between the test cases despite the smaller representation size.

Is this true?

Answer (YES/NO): NO